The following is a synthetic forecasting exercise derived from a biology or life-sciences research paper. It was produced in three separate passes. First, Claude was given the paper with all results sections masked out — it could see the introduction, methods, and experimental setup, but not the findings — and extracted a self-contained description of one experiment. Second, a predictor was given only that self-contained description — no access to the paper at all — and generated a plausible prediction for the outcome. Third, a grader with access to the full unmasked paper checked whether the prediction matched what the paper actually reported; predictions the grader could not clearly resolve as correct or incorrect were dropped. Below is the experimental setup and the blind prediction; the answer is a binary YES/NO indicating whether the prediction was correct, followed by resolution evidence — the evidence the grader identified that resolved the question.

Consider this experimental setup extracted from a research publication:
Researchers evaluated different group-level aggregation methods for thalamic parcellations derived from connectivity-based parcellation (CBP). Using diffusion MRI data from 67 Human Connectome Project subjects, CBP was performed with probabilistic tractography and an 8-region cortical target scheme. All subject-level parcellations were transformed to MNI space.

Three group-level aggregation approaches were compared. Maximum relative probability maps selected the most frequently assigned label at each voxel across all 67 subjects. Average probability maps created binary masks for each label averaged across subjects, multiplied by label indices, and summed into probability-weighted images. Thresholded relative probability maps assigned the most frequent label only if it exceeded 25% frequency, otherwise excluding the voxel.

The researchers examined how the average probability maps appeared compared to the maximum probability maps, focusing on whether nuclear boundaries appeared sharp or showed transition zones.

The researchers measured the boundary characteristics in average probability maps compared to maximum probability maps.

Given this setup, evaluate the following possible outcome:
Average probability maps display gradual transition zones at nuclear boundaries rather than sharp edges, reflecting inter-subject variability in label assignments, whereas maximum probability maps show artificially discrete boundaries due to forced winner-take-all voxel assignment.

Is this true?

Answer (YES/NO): YES